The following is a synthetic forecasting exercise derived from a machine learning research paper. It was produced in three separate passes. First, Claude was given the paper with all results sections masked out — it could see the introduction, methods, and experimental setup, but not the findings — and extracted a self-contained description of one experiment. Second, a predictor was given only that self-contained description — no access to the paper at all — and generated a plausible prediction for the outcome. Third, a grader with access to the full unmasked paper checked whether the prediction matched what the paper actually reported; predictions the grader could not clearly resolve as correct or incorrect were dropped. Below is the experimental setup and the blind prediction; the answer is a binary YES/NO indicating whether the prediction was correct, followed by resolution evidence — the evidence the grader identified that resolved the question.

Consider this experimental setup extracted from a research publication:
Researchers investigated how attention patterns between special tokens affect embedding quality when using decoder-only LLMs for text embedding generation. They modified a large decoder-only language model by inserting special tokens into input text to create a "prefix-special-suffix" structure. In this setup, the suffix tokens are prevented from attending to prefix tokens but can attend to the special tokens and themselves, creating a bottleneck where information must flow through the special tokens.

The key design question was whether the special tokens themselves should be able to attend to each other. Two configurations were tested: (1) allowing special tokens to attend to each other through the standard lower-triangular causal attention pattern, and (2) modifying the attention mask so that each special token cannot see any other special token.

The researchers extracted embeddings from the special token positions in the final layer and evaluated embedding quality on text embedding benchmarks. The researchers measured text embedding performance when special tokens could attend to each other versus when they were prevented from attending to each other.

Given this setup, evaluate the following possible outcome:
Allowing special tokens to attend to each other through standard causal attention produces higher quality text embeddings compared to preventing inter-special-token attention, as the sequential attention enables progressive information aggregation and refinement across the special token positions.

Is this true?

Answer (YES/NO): NO